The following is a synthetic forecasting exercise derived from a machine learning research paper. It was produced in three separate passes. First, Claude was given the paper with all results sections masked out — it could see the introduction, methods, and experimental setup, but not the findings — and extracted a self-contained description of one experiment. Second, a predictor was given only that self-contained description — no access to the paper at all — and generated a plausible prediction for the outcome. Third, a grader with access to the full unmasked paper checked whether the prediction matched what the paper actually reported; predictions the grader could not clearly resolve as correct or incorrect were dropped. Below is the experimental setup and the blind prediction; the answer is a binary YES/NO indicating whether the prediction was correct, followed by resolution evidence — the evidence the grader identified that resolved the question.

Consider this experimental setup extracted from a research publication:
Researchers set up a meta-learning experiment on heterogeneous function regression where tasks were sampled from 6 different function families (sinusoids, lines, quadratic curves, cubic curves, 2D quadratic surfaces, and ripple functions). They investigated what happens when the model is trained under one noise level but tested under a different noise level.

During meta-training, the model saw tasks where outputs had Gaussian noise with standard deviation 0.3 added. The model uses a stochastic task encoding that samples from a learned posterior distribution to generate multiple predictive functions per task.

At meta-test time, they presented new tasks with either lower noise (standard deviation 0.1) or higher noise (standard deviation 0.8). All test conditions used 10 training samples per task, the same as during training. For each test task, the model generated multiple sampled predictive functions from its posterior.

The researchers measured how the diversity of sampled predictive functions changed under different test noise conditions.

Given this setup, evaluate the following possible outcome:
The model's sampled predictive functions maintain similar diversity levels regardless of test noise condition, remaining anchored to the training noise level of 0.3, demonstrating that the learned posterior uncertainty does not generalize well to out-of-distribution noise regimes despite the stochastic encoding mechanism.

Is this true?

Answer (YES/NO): NO